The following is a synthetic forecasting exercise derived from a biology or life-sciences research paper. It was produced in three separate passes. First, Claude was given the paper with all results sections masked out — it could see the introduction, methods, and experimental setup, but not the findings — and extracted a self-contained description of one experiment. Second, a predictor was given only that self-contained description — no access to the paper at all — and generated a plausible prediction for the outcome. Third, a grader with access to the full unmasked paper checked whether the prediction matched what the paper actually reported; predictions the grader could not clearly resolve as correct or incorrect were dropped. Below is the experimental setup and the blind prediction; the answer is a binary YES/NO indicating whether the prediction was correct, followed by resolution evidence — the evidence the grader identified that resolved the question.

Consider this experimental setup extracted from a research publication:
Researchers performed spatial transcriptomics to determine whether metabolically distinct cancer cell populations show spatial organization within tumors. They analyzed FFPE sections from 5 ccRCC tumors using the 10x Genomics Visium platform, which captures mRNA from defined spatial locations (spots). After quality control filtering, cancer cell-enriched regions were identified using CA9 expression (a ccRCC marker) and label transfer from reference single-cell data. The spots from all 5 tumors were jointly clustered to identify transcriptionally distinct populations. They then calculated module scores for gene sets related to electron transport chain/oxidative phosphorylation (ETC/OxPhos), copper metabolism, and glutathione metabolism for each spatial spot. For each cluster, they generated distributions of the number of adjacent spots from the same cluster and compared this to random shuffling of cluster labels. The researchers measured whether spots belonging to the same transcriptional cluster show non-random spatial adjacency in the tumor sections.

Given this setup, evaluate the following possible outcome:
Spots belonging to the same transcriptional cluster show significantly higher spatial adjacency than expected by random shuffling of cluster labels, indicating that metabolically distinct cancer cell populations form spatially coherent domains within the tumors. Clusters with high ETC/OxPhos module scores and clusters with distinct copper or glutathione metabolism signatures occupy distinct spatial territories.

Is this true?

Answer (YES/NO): NO